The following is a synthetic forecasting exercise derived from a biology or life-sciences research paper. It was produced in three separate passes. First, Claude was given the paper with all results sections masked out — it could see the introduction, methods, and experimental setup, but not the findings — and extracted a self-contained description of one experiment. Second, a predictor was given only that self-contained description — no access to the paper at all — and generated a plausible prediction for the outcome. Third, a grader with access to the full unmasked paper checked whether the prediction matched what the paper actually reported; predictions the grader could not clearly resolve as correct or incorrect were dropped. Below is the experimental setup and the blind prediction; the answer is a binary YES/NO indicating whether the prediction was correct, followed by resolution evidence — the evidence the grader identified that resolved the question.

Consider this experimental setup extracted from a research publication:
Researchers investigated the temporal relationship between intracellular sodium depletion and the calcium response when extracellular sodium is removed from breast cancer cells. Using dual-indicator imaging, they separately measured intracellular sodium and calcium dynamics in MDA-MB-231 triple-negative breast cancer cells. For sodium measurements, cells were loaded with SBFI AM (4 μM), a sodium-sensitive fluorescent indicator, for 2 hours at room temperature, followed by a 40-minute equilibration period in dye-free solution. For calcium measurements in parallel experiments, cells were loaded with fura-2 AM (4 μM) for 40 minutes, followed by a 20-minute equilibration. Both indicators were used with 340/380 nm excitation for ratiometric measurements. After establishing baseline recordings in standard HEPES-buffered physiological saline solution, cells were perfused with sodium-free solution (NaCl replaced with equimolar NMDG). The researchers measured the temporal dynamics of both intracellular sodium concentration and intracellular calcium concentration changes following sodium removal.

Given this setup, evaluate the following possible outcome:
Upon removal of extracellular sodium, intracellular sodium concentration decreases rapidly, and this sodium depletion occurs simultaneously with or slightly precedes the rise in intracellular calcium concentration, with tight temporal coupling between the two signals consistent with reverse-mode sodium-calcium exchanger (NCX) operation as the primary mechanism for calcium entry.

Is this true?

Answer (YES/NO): NO